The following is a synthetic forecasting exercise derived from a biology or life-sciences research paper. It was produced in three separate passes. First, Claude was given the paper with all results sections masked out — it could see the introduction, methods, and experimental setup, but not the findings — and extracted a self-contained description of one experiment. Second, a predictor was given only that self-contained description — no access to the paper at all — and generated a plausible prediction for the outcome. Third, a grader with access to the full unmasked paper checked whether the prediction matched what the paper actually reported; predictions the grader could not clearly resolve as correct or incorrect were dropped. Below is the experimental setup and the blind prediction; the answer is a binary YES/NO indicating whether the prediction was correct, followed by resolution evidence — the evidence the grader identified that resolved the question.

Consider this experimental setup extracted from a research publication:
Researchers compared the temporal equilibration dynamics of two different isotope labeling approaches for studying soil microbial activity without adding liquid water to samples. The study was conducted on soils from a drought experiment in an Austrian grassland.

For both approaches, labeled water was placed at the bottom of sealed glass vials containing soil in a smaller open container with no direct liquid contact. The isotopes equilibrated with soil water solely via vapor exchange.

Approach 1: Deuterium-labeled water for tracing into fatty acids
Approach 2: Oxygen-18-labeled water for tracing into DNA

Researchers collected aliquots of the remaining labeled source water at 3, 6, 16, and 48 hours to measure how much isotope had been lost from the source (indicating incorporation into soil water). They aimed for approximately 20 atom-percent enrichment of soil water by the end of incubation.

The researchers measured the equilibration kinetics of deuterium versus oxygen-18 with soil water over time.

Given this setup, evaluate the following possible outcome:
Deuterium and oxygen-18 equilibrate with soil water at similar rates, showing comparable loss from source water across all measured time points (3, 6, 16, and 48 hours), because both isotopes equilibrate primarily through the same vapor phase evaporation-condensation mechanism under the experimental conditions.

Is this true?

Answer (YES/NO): NO